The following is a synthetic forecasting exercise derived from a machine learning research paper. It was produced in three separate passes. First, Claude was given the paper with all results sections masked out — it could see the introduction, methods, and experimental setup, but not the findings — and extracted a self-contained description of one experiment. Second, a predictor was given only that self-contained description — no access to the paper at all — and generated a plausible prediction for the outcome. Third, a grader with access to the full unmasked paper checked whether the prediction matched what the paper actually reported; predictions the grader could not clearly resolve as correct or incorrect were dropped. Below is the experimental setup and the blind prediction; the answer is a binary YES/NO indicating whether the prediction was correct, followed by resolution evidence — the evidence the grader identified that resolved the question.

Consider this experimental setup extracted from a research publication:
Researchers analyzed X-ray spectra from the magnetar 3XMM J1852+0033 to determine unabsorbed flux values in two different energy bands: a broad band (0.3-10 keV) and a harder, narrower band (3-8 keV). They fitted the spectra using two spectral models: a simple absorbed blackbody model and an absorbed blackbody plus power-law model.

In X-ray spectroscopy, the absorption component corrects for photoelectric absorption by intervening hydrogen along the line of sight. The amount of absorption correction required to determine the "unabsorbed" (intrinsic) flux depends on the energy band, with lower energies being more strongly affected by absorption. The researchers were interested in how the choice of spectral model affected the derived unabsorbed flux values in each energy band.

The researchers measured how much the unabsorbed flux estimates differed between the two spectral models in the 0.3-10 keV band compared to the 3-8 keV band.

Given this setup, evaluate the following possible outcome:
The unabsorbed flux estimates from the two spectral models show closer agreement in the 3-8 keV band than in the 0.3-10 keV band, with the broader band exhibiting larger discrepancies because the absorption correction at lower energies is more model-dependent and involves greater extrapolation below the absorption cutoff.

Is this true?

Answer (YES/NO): YES